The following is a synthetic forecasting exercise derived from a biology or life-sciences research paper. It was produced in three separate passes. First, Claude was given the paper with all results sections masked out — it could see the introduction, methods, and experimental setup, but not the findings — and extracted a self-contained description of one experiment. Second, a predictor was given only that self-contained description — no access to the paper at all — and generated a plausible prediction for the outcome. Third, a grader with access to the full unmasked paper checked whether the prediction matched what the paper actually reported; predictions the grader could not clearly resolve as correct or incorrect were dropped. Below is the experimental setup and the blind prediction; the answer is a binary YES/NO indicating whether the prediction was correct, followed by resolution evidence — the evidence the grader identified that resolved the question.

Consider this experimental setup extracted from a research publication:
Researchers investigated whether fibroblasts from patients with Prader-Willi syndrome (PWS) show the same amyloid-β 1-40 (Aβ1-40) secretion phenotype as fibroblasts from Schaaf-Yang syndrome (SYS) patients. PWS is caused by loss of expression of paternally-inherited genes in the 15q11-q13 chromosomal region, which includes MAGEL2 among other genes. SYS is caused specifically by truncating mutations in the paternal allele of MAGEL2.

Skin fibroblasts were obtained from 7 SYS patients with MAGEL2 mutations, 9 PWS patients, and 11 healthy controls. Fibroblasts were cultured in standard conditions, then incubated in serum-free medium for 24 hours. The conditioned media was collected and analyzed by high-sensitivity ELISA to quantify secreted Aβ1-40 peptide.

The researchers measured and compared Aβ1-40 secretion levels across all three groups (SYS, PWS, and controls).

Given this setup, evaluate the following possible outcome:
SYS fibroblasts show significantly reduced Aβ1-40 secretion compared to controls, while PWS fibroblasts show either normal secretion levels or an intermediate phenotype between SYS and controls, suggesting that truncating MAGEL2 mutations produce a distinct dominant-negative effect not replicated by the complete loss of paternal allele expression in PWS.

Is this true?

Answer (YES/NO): YES